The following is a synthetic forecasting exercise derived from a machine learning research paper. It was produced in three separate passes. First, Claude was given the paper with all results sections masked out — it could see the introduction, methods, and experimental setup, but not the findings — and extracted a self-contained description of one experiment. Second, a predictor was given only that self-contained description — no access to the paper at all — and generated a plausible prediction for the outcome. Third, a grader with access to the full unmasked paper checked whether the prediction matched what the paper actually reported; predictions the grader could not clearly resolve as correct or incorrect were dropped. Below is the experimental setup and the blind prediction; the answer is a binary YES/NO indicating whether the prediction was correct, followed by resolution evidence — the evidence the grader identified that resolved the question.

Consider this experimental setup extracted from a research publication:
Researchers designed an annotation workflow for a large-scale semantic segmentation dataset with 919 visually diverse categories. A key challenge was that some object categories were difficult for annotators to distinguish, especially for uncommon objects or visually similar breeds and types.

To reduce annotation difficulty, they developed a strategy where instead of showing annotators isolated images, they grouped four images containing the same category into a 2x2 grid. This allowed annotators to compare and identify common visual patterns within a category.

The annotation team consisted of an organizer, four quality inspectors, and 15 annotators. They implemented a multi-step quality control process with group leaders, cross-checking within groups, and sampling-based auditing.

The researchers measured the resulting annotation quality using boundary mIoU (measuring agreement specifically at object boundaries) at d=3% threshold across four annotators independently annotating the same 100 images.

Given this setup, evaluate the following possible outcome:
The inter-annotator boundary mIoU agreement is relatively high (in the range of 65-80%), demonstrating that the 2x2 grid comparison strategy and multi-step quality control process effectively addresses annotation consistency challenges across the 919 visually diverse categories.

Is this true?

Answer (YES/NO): NO